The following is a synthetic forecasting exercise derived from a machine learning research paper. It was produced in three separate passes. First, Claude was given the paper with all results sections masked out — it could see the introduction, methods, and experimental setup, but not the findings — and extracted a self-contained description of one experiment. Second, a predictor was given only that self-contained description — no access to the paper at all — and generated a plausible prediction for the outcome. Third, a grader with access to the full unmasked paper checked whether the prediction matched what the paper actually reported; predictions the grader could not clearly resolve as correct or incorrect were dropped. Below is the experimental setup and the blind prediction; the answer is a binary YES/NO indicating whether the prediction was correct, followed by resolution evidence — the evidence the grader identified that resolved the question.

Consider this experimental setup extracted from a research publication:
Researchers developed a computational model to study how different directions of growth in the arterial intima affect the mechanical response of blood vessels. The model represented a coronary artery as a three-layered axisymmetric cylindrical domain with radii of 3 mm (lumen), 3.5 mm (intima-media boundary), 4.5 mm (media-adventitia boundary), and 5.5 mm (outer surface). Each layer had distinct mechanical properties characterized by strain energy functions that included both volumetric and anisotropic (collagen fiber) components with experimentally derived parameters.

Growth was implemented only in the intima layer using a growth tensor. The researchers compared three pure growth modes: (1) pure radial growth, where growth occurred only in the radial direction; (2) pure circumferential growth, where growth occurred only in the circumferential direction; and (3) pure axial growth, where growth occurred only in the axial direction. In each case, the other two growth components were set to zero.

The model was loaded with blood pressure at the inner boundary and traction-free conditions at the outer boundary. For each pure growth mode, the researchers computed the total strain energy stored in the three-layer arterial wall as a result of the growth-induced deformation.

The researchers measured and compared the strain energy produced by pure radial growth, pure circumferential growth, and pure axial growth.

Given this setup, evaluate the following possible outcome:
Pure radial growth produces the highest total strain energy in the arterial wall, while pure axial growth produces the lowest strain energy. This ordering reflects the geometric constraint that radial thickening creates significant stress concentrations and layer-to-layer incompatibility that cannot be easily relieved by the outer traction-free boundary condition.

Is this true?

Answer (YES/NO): NO